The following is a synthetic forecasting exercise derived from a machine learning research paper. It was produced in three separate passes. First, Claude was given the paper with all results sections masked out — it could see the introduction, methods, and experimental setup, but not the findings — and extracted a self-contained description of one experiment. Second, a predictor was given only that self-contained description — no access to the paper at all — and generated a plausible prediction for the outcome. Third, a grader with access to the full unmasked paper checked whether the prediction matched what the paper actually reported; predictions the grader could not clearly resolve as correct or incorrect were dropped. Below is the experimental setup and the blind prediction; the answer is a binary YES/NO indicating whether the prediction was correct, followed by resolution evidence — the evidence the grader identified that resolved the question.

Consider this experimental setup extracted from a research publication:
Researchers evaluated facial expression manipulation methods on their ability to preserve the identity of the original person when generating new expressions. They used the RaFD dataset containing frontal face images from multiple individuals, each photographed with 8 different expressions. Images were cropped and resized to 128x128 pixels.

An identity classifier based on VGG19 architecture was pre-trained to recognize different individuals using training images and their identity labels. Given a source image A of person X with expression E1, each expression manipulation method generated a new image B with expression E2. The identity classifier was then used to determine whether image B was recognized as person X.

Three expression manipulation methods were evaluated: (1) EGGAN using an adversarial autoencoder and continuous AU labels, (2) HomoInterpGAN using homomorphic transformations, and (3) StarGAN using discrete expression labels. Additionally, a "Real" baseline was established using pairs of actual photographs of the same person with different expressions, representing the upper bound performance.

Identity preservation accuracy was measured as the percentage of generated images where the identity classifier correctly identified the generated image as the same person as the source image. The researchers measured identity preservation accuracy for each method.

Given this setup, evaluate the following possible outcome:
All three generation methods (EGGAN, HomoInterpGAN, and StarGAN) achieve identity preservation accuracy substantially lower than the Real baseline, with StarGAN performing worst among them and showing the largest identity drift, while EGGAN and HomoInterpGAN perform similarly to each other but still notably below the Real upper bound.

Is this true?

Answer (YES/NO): NO